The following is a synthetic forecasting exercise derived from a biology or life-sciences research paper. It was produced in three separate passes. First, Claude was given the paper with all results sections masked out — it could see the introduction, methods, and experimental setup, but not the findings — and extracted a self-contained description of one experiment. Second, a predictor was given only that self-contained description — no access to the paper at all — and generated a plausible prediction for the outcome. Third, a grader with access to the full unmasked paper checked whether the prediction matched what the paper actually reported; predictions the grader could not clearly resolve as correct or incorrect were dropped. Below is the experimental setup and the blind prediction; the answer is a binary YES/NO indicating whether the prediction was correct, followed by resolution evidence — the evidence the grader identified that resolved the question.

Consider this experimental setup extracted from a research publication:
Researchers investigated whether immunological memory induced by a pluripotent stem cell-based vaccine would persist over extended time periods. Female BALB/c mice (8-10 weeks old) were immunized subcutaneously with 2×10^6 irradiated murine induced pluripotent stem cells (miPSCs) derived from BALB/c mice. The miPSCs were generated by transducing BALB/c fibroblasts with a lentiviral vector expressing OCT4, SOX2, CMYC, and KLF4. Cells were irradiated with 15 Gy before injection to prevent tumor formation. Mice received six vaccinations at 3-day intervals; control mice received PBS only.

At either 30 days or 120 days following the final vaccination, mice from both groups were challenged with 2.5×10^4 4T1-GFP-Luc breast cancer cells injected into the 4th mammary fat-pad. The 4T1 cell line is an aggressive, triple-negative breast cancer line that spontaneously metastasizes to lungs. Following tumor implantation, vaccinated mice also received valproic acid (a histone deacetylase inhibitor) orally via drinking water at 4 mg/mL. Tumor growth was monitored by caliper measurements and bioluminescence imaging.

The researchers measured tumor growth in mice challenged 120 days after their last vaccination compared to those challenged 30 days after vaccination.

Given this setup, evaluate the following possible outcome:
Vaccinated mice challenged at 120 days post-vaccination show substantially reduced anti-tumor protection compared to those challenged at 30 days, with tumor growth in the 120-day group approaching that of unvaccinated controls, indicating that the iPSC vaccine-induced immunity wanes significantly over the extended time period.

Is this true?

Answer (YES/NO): NO